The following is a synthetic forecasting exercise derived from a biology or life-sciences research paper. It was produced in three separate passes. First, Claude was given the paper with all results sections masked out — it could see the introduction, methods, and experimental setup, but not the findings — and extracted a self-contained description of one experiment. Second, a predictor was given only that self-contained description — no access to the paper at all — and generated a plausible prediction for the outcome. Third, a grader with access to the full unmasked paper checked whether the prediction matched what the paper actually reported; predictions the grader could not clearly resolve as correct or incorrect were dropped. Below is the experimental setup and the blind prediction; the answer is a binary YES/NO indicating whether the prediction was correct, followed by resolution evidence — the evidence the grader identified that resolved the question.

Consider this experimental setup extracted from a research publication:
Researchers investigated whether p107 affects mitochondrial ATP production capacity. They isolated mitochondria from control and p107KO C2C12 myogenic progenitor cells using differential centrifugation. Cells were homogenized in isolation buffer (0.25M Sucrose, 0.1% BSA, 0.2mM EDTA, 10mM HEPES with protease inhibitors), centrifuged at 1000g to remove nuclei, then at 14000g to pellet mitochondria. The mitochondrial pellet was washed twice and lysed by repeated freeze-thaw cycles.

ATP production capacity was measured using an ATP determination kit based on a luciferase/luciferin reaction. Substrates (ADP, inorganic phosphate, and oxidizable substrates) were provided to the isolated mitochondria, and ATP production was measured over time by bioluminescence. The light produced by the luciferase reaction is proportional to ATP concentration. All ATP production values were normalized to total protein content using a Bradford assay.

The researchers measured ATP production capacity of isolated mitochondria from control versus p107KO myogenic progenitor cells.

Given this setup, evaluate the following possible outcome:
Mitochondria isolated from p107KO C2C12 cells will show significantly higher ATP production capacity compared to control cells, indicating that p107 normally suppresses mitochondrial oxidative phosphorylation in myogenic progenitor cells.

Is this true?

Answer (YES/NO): YES